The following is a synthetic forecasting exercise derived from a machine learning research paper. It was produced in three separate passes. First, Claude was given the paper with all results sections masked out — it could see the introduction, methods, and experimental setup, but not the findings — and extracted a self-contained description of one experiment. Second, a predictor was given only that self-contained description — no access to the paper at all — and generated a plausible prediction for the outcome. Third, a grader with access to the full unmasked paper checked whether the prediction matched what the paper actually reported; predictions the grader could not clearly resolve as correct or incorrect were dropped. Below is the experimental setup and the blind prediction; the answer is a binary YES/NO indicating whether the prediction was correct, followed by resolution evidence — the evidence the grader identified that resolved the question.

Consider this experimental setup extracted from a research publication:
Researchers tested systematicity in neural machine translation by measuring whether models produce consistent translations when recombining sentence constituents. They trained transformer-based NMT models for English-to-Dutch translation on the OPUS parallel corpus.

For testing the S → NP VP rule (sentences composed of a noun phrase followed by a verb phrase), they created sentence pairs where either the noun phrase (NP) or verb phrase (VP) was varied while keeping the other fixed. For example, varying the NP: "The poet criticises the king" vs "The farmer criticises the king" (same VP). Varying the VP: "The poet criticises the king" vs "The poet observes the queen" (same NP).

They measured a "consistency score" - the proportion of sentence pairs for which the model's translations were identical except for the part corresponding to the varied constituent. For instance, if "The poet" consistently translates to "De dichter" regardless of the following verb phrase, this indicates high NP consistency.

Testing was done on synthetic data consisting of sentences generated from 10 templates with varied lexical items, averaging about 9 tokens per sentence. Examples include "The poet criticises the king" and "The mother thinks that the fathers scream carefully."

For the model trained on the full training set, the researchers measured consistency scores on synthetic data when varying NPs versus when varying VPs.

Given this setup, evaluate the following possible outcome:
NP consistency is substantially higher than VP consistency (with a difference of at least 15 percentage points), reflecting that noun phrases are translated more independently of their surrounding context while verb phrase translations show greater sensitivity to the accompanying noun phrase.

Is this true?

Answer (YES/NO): NO